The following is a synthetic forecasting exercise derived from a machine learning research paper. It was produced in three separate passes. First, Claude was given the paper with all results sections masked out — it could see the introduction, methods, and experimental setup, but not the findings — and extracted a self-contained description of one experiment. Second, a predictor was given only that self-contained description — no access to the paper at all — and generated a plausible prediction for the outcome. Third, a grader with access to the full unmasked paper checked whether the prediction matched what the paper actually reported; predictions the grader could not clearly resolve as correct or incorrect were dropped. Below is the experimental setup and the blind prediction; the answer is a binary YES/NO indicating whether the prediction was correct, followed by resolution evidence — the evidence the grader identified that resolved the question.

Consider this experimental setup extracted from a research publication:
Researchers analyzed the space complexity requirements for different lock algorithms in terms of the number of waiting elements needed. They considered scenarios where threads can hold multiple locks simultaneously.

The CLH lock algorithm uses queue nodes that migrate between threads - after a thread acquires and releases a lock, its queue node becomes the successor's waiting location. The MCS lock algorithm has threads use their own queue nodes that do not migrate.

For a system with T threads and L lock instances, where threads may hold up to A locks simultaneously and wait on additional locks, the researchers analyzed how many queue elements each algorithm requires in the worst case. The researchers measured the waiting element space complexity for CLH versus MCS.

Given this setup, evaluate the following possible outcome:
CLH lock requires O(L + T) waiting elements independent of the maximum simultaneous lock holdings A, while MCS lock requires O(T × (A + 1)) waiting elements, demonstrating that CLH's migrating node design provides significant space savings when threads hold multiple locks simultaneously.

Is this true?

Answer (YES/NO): NO